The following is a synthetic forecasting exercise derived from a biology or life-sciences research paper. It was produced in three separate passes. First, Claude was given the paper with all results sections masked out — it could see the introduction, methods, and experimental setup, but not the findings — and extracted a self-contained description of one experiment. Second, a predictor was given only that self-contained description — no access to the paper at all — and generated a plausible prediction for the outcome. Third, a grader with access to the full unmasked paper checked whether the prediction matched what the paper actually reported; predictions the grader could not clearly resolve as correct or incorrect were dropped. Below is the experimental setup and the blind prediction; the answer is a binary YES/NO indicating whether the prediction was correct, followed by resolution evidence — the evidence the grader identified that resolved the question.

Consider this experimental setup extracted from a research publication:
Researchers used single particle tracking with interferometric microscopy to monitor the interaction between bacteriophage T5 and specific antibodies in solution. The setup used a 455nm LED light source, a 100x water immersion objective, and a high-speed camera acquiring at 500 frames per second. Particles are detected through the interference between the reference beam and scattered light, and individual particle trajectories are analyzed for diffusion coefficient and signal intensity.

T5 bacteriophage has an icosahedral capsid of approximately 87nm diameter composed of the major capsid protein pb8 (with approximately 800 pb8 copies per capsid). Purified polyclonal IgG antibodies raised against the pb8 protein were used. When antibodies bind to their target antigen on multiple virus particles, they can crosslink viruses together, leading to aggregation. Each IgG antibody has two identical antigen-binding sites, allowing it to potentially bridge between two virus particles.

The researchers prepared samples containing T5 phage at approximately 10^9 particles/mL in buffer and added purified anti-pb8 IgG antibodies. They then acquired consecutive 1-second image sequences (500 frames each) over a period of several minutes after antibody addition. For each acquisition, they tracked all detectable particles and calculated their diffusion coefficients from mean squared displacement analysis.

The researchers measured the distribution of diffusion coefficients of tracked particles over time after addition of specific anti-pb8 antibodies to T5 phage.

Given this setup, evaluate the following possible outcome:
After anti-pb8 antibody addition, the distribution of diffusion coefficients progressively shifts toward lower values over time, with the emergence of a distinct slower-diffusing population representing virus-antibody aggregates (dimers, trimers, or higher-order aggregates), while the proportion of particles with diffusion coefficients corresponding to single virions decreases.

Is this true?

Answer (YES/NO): YES